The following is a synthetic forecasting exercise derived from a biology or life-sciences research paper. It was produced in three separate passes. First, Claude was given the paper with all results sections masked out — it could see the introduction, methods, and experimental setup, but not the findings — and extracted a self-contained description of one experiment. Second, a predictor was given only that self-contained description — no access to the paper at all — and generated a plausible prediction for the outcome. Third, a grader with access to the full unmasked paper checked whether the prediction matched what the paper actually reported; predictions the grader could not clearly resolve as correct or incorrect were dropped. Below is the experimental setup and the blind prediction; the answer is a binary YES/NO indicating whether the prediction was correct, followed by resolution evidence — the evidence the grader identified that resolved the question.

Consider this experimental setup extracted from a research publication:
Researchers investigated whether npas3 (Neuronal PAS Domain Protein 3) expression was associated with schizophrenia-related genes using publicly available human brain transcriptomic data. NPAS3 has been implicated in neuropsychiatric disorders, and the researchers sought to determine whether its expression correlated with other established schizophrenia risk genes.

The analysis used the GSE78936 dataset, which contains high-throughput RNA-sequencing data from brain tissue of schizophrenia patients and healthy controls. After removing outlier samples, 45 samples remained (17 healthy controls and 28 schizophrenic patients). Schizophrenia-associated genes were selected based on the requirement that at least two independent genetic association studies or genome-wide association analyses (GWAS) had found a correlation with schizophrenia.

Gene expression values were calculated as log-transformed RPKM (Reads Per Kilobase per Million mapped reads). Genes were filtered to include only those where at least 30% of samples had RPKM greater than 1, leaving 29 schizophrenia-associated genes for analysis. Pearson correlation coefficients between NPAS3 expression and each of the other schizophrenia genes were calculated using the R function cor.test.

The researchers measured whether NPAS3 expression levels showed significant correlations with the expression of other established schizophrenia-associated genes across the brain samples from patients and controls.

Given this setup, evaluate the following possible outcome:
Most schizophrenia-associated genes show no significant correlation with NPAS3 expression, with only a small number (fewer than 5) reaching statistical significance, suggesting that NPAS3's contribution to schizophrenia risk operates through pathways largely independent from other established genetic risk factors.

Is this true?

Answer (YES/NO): NO